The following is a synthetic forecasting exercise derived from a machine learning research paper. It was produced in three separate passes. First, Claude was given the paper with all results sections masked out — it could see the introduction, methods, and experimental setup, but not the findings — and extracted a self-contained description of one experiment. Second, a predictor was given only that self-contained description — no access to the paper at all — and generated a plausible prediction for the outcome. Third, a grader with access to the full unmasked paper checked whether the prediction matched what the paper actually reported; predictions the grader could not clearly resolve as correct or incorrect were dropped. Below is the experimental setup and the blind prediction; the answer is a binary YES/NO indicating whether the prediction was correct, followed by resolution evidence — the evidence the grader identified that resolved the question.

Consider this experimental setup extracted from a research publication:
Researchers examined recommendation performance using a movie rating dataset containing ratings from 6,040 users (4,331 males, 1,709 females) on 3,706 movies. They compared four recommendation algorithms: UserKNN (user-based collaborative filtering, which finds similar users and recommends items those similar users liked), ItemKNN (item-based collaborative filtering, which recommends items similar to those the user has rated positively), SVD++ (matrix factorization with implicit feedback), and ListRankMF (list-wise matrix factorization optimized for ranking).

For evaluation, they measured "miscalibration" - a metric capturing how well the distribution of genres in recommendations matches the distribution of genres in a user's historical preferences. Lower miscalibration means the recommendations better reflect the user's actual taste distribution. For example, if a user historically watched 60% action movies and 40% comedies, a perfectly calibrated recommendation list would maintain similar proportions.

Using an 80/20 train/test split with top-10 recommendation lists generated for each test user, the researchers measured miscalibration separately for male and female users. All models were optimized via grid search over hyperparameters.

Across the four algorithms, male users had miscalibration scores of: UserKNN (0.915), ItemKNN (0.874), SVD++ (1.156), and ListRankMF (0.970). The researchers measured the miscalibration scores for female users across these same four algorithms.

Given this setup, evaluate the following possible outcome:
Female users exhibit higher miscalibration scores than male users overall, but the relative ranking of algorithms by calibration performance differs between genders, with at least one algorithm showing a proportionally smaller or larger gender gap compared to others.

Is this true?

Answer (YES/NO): YES